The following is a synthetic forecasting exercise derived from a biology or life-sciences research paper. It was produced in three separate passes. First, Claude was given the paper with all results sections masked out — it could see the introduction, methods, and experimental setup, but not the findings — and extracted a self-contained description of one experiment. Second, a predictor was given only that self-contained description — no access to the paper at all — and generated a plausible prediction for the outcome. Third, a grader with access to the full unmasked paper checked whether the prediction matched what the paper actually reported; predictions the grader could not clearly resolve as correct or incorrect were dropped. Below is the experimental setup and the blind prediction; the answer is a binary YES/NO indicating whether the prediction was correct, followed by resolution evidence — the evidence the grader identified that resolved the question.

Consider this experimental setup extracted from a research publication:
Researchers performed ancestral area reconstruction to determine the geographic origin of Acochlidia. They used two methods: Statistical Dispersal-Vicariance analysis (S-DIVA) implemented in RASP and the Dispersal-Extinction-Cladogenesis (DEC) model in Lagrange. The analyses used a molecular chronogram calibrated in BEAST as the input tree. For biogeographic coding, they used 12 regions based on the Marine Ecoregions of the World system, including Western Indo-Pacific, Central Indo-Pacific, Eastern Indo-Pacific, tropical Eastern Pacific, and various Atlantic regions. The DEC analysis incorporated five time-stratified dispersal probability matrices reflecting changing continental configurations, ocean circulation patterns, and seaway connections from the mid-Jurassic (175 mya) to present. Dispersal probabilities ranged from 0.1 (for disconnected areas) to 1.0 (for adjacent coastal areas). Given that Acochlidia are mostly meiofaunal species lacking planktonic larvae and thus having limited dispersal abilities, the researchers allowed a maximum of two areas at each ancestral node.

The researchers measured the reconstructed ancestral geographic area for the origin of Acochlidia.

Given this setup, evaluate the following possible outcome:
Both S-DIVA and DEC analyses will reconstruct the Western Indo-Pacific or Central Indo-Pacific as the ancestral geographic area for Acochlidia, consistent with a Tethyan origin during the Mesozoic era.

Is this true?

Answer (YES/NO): NO